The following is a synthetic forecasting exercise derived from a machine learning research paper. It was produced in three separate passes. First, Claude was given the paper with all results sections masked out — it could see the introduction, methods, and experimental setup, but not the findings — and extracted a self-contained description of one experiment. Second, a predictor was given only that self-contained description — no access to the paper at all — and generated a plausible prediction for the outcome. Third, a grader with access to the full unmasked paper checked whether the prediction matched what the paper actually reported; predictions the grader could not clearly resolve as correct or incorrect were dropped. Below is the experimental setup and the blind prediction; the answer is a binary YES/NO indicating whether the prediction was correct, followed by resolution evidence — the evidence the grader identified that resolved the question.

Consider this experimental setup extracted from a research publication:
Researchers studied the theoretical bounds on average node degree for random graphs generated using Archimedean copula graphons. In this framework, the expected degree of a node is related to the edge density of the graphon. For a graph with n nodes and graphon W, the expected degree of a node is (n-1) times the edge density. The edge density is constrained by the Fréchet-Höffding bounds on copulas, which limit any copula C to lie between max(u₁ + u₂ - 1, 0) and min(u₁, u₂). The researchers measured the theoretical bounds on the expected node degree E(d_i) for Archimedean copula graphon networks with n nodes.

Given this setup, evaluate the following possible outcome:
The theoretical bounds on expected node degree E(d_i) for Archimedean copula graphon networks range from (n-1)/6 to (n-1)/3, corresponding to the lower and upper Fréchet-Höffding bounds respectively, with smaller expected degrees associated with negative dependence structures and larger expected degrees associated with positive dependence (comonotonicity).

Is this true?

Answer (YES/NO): YES